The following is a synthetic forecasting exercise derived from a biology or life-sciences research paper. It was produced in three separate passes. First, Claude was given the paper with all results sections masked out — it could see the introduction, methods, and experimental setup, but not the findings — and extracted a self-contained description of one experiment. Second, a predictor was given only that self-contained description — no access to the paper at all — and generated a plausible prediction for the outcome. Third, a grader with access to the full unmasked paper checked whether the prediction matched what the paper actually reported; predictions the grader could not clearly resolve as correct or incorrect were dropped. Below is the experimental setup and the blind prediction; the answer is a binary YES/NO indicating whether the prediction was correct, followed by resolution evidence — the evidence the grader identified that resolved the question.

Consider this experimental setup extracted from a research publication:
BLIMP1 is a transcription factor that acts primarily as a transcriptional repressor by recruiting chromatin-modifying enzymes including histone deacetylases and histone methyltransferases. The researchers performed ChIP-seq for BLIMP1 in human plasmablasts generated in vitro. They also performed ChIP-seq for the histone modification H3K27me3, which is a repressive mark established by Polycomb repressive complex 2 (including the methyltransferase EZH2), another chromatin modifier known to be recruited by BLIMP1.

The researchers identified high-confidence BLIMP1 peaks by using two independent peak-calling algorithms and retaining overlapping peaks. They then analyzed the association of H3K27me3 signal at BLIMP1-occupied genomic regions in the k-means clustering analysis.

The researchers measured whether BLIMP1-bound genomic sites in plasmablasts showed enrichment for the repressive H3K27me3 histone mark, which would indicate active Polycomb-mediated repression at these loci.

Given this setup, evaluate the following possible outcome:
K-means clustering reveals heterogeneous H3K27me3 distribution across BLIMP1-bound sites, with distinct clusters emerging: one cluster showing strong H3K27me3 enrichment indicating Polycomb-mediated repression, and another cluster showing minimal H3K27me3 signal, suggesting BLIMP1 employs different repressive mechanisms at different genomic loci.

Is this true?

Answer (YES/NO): YES